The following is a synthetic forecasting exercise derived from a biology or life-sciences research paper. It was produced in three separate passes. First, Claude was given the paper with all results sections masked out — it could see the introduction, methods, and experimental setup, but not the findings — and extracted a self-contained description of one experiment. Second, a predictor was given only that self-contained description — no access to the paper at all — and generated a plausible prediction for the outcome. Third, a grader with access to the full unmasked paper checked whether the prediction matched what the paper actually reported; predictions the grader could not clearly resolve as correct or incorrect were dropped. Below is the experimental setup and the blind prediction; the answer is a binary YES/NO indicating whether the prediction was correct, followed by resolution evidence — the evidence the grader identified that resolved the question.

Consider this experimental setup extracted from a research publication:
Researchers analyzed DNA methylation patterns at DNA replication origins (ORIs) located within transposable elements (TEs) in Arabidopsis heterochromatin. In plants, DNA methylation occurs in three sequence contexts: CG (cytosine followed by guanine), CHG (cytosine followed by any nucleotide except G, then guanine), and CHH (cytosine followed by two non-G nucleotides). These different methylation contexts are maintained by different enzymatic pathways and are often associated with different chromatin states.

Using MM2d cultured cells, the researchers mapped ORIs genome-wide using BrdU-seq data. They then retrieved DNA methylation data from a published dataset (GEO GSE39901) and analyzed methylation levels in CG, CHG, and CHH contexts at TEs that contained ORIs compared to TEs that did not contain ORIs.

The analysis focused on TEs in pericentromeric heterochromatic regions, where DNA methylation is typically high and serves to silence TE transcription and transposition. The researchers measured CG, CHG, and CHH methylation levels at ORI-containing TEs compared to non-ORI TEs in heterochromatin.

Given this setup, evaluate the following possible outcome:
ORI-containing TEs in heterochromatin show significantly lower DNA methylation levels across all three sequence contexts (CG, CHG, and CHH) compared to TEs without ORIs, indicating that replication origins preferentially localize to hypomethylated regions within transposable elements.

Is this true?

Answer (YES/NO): NO